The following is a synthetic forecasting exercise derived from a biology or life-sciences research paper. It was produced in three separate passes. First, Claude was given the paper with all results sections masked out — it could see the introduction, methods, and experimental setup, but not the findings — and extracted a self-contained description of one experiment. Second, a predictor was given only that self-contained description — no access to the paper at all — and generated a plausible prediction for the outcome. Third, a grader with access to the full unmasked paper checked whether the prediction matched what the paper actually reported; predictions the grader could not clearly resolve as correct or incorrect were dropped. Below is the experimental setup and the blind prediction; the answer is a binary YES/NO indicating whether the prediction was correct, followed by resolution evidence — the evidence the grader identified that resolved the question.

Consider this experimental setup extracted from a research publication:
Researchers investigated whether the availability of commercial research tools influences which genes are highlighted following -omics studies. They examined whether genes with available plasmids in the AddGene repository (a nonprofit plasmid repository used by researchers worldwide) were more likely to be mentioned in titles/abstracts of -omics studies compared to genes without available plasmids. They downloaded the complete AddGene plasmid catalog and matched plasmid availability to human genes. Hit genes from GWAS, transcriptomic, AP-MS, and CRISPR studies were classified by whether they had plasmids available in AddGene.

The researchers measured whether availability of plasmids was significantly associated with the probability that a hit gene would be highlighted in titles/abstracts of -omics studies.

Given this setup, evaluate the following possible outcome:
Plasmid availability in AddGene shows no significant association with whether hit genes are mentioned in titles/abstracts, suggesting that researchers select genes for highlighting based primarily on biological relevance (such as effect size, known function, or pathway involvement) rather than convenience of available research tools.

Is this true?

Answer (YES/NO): NO